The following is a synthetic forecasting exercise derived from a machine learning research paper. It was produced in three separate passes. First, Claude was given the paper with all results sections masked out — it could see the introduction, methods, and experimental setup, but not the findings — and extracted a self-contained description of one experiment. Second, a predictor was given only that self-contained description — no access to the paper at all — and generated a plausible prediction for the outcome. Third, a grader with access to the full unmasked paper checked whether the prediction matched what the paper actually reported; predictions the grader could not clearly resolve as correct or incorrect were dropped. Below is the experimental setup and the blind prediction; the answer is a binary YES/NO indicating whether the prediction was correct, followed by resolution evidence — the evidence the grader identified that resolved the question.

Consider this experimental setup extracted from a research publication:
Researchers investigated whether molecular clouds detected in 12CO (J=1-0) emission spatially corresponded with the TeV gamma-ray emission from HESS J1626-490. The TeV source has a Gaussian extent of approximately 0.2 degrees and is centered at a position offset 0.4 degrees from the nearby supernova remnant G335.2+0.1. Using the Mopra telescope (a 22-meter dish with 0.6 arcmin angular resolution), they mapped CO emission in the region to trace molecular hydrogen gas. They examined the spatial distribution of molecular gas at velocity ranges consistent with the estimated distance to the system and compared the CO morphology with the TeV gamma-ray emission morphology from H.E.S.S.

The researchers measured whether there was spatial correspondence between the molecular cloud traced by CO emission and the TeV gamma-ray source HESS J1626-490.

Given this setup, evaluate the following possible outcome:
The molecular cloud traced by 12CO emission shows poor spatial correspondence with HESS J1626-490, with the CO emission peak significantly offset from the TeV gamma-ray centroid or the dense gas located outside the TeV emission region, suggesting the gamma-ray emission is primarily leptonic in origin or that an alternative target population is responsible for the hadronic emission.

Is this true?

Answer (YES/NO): NO